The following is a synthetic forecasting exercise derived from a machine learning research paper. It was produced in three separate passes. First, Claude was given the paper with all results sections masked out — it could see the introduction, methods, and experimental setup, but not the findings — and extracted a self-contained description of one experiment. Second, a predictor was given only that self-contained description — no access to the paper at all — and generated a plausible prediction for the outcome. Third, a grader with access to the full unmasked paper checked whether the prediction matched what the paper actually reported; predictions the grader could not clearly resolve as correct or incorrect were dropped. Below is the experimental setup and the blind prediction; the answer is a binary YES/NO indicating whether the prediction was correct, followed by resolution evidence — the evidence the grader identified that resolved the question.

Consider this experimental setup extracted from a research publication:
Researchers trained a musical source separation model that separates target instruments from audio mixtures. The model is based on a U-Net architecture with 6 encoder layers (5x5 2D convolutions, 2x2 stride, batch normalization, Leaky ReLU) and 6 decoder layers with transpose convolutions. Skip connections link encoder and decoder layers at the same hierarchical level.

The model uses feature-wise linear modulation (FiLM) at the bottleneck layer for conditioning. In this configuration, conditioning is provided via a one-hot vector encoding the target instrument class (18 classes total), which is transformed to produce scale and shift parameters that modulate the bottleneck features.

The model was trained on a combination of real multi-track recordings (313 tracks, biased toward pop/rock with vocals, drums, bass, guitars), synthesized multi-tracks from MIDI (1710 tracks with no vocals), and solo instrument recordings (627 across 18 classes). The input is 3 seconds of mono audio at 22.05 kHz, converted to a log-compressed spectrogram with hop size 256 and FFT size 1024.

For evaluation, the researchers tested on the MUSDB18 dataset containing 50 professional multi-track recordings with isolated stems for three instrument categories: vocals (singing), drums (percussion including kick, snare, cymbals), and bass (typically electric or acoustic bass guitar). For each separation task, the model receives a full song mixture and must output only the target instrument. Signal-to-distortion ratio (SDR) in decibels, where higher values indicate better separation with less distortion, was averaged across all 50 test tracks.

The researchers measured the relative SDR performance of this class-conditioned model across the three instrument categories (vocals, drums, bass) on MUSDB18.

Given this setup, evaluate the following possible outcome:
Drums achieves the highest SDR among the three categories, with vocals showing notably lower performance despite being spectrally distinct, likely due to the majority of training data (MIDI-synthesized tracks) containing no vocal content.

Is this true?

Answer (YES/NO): NO